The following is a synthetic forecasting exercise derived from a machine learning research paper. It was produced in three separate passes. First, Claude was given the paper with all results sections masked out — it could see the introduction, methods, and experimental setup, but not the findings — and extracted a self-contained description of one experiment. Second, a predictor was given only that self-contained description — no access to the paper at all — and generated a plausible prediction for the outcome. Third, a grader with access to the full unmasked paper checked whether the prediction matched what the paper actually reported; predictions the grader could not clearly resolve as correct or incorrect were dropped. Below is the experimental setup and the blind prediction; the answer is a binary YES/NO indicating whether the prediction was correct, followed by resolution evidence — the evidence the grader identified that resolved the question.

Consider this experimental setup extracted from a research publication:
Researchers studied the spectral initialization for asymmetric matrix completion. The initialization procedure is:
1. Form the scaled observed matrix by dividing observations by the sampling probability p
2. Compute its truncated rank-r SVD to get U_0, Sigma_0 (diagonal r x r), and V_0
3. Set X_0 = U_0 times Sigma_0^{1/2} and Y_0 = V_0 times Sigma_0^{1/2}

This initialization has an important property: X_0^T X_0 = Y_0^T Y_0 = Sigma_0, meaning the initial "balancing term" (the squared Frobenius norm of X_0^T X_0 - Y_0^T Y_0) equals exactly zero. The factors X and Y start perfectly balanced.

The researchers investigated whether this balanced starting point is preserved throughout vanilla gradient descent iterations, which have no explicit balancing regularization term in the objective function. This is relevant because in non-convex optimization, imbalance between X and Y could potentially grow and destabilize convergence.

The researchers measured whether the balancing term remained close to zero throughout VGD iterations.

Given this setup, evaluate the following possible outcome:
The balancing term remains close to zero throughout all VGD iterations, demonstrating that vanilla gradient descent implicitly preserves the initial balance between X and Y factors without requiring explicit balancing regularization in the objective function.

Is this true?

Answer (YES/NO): YES